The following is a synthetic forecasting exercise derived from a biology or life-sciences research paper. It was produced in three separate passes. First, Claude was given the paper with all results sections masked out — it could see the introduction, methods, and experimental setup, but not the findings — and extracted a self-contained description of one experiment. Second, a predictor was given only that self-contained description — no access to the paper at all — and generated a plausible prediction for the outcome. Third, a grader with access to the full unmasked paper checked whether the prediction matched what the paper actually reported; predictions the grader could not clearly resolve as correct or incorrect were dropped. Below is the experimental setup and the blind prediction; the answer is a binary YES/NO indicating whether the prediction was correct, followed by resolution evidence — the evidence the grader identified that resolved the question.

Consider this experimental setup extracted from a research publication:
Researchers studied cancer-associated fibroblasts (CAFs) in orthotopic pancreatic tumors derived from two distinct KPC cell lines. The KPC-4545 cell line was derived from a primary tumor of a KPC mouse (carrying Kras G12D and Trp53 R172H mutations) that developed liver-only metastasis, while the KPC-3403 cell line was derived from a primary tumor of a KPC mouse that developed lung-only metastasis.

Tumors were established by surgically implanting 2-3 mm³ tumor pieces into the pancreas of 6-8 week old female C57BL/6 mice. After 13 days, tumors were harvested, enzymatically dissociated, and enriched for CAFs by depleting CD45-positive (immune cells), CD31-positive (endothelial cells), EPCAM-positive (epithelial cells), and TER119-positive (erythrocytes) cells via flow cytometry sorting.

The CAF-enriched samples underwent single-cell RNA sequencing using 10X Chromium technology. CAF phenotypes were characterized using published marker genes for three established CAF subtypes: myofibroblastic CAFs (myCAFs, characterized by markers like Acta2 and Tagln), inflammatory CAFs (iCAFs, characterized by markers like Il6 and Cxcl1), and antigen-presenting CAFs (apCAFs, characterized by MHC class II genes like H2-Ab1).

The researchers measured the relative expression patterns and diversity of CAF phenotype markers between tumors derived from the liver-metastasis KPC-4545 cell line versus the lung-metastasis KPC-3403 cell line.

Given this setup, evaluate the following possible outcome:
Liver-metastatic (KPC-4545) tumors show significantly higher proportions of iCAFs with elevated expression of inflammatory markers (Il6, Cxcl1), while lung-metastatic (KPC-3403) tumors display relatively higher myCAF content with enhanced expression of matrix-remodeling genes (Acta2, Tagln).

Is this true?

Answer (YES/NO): NO